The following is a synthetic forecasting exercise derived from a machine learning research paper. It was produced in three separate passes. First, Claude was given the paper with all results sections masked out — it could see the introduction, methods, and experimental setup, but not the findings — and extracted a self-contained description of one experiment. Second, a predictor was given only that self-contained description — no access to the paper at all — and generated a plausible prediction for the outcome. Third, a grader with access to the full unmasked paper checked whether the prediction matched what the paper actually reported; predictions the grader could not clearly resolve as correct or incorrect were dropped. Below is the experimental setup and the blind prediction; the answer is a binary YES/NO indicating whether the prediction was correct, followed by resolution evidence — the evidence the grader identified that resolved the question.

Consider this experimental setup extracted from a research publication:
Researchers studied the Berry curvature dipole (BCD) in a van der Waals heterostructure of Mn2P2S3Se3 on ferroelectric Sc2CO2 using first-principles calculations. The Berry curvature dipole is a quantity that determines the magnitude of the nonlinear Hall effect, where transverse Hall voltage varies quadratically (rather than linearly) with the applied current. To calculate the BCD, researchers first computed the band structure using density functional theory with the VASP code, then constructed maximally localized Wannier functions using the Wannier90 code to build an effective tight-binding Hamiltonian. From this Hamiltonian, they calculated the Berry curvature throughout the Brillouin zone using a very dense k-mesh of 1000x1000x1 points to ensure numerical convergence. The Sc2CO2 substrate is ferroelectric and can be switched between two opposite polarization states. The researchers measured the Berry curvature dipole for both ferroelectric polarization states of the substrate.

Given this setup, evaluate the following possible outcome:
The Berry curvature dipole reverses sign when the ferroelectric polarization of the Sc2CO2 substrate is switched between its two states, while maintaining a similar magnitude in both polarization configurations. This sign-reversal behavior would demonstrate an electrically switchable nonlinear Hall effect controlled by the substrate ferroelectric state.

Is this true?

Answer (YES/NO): NO